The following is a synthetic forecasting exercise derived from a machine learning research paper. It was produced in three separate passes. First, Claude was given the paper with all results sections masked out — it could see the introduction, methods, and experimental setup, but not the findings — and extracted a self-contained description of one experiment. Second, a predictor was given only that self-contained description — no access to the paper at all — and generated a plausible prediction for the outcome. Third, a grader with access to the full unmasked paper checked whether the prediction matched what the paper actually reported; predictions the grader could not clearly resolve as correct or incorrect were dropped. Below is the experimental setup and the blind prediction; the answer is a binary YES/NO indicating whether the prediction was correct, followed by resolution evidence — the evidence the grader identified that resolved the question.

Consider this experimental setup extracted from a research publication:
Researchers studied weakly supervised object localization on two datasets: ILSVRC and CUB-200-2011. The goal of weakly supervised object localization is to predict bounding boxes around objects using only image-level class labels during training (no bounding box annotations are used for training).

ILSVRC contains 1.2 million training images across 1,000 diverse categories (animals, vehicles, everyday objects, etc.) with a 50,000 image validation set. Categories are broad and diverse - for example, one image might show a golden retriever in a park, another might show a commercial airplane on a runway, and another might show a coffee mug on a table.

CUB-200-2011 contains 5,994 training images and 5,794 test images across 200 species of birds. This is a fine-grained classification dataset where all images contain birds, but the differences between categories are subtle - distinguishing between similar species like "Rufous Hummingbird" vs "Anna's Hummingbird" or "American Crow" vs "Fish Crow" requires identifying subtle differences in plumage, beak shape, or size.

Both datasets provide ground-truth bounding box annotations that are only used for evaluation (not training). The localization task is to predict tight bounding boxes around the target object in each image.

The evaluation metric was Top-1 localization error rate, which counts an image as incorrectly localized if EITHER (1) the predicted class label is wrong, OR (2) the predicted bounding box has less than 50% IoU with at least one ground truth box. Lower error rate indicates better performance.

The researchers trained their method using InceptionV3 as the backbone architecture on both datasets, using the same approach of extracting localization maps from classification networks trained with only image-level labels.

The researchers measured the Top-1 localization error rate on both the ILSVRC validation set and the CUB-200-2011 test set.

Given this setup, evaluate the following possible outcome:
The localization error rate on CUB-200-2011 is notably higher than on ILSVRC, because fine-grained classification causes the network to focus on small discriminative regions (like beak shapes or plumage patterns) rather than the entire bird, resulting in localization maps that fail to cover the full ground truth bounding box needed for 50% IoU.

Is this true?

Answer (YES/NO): NO